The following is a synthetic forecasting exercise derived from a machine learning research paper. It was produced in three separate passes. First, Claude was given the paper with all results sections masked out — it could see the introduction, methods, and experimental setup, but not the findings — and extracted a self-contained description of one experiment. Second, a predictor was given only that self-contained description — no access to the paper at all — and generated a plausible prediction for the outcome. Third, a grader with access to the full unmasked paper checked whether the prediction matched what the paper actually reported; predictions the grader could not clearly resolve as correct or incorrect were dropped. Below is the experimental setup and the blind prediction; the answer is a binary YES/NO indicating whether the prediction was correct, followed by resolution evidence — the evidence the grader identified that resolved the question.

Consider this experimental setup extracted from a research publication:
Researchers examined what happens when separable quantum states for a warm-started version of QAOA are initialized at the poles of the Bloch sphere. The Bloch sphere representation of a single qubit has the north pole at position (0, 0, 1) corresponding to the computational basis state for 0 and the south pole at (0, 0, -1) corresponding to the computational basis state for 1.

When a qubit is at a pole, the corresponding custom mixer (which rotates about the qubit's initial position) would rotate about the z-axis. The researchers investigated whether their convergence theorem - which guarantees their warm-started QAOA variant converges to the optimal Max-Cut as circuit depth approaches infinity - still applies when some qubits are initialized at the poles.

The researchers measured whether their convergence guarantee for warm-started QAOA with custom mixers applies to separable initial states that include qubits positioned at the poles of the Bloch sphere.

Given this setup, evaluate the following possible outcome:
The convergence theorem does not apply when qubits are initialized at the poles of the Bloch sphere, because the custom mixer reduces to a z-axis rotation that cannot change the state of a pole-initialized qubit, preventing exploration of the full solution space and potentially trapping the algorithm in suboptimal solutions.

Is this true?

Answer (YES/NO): YES